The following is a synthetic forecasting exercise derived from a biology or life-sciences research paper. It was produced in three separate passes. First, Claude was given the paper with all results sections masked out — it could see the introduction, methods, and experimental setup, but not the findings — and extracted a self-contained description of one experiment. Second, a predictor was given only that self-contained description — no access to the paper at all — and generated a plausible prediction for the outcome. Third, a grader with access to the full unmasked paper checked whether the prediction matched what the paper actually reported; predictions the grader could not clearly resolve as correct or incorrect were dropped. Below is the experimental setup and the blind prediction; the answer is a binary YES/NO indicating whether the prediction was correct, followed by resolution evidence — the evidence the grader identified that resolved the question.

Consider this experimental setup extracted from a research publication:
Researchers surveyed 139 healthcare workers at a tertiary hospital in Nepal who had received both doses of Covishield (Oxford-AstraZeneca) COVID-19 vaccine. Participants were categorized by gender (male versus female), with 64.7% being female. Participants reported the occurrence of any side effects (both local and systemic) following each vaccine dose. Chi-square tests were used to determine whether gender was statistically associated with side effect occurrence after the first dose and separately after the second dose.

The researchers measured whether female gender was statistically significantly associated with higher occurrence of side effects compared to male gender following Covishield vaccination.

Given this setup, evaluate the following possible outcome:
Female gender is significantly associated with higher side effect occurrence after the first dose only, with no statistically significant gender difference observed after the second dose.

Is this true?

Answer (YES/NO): NO